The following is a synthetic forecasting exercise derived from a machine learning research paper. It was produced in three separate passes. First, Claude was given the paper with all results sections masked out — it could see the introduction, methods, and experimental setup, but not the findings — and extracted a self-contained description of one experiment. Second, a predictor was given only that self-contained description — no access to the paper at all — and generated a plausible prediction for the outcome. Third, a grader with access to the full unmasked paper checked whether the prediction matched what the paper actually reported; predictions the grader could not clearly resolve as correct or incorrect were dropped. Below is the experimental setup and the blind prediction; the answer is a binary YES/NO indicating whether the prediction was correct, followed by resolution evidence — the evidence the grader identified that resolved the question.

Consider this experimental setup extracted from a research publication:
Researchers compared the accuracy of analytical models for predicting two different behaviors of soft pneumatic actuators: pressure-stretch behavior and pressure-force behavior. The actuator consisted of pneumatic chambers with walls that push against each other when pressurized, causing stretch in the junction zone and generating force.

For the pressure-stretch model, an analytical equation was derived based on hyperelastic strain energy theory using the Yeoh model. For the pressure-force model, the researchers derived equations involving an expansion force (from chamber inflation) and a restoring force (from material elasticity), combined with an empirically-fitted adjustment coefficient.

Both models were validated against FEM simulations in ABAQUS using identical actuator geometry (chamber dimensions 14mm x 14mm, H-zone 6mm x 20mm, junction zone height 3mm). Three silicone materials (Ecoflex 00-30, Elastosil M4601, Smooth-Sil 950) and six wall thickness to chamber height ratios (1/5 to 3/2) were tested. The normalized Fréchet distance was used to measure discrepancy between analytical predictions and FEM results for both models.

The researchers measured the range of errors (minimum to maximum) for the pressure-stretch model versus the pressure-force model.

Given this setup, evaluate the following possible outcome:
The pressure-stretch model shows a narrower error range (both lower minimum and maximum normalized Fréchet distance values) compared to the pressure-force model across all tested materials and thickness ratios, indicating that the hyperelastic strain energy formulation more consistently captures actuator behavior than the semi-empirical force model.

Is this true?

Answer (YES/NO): NO